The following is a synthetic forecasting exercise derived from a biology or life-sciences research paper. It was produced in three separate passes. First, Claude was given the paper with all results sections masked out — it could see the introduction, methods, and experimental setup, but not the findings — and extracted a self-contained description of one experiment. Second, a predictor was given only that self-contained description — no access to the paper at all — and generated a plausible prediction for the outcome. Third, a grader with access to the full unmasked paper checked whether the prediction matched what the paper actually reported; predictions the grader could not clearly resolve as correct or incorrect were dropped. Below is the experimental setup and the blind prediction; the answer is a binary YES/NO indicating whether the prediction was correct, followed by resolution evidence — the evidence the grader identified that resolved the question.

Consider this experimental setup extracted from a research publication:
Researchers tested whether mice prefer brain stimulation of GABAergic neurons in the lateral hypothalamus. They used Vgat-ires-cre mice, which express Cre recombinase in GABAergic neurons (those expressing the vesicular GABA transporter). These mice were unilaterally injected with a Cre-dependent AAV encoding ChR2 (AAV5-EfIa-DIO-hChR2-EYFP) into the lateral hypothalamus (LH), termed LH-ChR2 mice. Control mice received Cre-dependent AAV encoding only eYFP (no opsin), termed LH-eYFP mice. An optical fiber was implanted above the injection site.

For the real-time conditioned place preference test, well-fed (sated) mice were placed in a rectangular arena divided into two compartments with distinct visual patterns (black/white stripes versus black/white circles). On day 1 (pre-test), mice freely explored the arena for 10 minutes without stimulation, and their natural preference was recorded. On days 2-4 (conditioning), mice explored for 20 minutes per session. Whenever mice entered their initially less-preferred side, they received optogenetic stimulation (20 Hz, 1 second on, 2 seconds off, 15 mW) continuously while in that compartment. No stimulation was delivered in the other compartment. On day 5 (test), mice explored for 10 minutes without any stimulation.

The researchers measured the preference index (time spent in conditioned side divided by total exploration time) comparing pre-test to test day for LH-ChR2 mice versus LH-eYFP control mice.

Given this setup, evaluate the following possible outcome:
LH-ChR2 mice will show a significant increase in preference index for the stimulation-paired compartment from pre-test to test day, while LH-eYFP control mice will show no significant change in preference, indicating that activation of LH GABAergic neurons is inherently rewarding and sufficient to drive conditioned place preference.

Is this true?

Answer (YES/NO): YES